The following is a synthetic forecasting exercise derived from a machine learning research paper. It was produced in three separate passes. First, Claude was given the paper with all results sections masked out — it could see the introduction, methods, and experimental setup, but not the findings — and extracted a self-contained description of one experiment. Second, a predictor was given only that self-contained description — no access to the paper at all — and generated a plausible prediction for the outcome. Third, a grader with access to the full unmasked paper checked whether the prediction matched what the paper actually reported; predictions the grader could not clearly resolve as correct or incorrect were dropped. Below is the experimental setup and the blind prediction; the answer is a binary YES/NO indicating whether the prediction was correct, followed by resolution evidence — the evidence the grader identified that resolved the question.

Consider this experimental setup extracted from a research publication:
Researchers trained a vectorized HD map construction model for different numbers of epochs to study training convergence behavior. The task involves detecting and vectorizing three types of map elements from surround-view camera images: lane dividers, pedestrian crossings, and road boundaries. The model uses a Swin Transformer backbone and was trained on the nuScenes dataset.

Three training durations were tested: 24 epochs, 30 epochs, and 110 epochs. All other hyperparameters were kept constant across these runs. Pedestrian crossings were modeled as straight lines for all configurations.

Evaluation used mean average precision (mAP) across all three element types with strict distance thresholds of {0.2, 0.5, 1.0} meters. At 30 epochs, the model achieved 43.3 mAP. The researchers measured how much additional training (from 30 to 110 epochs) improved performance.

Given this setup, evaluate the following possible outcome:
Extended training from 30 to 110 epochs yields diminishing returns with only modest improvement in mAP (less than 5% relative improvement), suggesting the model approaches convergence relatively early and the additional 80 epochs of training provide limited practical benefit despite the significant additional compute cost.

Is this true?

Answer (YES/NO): NO